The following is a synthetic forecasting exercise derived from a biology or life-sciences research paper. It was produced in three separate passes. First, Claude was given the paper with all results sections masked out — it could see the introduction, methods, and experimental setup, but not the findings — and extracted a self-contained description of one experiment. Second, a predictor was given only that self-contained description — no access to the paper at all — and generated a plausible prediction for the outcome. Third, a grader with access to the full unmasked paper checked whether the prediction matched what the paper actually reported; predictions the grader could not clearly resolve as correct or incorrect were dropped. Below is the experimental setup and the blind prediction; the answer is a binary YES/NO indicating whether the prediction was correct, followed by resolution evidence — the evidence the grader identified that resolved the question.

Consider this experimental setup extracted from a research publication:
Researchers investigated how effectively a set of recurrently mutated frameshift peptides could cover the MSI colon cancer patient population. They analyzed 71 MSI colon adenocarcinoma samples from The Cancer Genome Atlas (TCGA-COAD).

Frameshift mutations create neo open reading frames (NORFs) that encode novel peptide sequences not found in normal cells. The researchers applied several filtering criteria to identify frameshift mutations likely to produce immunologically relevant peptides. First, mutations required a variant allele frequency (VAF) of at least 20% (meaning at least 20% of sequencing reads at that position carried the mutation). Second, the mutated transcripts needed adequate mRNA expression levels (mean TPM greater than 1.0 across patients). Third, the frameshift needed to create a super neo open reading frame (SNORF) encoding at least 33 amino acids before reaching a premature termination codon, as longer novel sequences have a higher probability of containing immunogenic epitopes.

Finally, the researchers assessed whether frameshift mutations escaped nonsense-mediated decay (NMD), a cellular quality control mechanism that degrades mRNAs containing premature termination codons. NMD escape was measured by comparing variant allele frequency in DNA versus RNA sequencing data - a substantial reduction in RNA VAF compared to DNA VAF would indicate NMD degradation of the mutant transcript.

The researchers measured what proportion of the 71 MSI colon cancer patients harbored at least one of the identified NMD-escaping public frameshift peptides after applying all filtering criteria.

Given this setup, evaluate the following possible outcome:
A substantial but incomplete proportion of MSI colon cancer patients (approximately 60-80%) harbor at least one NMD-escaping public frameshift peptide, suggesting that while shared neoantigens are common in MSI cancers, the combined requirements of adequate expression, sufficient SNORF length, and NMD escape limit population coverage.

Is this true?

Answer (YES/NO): NO